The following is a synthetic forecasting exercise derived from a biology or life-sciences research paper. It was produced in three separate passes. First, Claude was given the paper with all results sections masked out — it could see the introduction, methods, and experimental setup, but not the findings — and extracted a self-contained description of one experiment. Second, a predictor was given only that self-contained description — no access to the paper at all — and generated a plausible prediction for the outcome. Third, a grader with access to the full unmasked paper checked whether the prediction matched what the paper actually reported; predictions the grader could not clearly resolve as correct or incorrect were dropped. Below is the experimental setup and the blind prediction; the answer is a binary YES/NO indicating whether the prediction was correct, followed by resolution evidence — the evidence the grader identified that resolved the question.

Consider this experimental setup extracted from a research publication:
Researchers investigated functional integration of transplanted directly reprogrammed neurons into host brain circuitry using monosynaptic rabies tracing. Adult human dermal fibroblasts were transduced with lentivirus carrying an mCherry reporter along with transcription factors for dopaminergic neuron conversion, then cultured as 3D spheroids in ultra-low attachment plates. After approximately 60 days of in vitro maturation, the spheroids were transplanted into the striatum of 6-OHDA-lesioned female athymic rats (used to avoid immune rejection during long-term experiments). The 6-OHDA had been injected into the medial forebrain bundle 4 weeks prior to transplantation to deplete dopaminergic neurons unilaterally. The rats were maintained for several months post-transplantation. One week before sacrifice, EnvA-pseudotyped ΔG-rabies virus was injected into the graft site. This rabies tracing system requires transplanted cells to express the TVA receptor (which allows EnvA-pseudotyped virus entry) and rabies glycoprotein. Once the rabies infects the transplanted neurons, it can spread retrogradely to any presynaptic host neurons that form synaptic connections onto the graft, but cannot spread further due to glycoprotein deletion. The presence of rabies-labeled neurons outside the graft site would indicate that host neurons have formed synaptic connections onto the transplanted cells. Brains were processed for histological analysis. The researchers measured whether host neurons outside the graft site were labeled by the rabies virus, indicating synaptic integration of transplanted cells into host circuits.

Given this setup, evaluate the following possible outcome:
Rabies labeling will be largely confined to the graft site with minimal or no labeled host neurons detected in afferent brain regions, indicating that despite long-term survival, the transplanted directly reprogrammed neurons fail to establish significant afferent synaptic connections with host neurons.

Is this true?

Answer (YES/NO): NO